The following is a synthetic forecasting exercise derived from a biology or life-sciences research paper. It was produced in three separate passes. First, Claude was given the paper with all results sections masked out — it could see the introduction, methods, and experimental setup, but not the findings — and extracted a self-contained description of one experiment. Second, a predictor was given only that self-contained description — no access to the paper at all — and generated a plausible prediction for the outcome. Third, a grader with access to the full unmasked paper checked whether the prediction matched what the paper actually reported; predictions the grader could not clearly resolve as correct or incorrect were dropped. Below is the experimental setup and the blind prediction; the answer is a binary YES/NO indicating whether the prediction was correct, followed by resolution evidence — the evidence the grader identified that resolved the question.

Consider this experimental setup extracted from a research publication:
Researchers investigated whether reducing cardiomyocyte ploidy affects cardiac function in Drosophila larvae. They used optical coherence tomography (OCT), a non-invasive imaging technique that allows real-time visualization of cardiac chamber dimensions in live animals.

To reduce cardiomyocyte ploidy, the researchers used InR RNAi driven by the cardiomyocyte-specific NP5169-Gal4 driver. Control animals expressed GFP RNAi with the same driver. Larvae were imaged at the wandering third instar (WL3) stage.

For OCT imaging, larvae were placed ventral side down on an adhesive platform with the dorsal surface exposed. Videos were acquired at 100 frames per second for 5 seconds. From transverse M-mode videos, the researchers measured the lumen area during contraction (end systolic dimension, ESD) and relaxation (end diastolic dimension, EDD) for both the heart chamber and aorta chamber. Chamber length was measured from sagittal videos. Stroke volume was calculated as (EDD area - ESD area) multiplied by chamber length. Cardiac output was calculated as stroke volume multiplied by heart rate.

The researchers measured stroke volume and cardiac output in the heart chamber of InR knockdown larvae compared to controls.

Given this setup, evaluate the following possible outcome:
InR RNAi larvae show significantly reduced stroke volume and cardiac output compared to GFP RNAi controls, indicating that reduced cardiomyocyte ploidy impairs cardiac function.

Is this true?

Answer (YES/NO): YES